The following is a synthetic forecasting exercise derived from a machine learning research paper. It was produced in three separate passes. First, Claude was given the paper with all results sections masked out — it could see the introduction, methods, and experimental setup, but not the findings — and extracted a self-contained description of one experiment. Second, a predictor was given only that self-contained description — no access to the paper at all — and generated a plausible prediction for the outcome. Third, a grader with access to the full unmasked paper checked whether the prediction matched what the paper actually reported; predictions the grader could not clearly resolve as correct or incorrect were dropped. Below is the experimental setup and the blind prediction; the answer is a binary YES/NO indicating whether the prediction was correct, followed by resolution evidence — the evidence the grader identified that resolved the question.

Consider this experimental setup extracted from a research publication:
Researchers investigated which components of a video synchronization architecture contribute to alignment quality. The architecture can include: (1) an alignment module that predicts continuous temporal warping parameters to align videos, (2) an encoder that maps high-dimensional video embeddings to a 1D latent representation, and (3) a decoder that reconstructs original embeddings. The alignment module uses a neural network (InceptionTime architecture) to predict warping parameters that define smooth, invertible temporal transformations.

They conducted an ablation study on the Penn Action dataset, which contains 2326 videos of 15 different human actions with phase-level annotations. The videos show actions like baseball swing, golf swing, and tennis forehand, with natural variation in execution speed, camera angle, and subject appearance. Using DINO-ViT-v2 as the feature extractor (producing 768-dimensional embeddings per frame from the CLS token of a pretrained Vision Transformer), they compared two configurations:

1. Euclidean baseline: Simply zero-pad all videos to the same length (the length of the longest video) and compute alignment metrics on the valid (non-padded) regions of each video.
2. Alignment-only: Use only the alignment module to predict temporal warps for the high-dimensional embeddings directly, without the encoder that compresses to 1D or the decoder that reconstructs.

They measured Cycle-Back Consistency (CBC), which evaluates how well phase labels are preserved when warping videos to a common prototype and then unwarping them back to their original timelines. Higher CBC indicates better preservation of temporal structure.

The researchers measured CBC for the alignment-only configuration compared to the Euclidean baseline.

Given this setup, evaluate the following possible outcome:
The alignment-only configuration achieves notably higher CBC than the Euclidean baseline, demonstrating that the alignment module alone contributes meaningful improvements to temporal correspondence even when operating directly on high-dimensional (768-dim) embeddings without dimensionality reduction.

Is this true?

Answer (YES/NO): YES